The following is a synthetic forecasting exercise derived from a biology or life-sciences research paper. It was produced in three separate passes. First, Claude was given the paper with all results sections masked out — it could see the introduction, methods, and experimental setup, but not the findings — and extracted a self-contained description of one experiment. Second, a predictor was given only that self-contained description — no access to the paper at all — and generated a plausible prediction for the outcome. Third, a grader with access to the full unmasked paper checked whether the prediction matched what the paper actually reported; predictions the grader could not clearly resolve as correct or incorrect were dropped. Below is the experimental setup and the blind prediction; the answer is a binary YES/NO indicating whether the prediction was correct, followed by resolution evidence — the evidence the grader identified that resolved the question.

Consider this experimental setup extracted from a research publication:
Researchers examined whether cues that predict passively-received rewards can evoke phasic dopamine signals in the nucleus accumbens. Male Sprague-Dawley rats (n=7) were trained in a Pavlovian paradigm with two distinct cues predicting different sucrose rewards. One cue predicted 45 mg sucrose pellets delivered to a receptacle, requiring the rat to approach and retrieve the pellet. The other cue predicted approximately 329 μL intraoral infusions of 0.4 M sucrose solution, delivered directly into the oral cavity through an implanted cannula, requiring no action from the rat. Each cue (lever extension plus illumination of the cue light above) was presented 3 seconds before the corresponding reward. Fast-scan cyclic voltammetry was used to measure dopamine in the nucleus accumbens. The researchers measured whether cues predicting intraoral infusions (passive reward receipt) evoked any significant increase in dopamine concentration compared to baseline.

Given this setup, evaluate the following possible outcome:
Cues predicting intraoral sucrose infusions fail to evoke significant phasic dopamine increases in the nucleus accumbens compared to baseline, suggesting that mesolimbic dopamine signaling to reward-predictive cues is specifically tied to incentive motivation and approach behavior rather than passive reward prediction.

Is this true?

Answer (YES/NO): NO